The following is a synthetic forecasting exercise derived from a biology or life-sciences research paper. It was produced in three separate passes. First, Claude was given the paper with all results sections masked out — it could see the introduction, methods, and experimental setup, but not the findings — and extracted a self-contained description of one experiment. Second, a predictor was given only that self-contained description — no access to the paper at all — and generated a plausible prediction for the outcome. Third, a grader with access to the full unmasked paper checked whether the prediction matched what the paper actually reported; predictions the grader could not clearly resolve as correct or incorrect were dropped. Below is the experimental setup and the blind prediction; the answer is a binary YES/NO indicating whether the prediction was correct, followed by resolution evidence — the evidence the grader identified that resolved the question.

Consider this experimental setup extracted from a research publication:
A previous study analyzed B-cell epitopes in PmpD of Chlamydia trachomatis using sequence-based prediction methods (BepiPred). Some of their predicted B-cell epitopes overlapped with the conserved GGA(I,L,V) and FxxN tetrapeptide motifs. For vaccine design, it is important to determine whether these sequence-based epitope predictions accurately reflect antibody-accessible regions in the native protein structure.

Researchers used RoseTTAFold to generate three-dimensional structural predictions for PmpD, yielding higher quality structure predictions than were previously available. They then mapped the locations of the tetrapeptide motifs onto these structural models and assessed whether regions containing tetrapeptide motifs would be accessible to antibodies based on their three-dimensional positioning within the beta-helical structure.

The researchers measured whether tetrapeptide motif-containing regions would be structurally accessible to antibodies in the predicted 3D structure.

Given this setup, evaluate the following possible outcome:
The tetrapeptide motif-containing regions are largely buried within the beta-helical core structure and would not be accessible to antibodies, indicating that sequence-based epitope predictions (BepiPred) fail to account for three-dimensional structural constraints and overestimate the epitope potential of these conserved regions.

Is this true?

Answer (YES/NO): YES